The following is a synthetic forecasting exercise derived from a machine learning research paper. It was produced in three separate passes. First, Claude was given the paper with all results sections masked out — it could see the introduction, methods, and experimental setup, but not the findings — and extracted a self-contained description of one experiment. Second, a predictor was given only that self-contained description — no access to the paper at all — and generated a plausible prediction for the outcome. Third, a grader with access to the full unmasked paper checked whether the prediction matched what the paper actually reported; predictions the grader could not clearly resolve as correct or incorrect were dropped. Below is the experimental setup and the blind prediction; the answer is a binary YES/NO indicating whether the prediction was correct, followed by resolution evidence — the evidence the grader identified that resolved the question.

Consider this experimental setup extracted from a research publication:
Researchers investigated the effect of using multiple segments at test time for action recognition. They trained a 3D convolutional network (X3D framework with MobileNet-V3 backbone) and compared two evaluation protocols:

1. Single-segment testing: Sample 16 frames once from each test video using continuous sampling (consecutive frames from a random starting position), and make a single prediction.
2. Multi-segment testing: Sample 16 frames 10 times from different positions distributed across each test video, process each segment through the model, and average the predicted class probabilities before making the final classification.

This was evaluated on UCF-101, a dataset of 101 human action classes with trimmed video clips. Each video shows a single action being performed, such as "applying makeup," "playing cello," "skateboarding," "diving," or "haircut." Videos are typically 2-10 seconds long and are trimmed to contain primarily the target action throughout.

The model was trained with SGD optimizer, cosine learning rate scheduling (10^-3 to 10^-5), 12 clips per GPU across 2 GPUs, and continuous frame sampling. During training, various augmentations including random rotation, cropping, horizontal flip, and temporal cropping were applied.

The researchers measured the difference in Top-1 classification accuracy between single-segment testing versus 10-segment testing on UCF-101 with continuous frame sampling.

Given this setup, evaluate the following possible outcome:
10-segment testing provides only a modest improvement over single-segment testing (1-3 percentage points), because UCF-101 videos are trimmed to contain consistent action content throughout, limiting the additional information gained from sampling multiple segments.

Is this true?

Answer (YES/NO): YES